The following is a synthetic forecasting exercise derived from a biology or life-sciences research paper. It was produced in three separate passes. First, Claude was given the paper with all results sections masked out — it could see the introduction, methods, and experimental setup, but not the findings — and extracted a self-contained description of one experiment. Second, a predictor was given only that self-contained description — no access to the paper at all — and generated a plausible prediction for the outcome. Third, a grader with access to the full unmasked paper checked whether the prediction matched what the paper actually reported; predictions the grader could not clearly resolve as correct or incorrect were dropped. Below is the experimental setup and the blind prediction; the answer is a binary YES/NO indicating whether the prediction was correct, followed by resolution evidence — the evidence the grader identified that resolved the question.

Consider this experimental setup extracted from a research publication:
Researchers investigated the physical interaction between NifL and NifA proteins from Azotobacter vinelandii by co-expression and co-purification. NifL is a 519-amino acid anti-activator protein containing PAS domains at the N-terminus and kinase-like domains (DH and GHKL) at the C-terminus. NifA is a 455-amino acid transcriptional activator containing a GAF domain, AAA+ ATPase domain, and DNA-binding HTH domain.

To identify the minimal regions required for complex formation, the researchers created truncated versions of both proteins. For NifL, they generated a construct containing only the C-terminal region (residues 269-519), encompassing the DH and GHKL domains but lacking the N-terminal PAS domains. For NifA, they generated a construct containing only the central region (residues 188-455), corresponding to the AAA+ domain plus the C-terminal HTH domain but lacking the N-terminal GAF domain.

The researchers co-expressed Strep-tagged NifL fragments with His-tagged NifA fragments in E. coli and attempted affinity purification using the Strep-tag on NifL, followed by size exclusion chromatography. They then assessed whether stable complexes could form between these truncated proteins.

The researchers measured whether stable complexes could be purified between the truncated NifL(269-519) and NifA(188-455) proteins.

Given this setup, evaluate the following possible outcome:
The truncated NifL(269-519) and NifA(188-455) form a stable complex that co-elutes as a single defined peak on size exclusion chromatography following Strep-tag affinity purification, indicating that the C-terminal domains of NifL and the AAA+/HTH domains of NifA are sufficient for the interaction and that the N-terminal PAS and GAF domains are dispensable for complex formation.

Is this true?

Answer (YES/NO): YES